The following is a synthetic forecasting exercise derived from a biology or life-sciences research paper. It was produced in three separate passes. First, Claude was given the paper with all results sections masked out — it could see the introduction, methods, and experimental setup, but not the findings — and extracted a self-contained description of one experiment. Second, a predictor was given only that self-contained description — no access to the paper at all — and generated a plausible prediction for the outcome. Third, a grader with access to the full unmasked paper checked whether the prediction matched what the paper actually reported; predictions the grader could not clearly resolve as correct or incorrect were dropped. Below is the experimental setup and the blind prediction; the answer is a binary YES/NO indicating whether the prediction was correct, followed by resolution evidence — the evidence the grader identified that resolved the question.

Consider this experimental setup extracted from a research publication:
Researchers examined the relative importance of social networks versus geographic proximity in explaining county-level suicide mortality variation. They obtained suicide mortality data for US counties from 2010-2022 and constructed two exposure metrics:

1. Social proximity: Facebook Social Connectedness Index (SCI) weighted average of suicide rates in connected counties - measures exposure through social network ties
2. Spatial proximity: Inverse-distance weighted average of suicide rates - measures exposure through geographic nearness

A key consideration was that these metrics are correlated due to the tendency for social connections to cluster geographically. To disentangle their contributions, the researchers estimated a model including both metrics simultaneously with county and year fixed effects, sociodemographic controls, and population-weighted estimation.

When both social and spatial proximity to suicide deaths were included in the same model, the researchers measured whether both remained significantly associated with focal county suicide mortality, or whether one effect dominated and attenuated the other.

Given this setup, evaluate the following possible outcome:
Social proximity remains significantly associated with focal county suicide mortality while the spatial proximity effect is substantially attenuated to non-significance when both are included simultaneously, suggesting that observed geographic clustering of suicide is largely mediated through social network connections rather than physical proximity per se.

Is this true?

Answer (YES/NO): NO